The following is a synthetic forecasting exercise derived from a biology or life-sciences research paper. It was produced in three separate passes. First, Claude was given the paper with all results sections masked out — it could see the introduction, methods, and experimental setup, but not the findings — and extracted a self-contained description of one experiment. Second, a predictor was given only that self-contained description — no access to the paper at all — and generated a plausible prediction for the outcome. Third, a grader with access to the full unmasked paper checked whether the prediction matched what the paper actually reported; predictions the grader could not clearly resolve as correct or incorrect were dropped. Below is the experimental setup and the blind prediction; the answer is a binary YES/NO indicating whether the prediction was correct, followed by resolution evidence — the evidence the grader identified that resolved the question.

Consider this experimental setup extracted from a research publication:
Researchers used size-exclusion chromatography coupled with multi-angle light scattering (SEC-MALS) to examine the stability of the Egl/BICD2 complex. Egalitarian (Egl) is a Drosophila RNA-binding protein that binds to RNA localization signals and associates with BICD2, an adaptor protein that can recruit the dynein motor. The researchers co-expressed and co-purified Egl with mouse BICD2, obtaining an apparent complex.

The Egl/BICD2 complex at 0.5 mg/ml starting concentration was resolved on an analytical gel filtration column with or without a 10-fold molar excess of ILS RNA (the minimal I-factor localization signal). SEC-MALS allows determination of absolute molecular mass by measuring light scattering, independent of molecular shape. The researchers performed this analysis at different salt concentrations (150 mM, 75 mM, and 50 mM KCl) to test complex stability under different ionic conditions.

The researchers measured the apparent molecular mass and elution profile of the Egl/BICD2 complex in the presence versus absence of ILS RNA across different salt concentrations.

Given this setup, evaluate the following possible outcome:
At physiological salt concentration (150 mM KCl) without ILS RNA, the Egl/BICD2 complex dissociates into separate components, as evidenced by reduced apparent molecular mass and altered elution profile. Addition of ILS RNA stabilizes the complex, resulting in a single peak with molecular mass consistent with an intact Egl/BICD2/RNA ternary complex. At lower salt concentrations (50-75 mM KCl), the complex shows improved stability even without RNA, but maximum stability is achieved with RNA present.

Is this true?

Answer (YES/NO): NO